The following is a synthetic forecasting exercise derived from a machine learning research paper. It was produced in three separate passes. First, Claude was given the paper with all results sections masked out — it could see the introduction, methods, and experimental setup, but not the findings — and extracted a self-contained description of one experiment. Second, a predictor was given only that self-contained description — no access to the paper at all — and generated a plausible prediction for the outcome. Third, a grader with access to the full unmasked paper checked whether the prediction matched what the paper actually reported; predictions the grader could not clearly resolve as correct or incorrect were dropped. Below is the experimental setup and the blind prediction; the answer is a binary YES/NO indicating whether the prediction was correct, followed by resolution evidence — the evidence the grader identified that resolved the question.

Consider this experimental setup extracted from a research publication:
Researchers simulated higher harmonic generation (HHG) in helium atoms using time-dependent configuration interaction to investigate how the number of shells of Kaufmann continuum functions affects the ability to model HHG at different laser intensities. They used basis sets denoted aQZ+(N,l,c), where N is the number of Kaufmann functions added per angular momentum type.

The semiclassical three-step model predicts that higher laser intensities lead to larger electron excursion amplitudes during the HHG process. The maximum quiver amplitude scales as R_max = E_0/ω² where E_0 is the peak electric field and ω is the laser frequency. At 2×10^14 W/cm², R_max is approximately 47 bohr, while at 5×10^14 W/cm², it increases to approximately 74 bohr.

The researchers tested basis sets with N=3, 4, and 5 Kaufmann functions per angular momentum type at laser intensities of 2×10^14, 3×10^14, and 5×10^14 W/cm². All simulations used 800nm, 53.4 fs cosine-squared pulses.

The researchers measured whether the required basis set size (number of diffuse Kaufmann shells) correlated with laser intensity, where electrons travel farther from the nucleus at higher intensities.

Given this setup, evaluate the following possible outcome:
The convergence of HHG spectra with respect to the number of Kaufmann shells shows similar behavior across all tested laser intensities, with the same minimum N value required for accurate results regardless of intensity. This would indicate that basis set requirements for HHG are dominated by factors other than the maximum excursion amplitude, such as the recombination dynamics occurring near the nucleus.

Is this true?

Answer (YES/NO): NO